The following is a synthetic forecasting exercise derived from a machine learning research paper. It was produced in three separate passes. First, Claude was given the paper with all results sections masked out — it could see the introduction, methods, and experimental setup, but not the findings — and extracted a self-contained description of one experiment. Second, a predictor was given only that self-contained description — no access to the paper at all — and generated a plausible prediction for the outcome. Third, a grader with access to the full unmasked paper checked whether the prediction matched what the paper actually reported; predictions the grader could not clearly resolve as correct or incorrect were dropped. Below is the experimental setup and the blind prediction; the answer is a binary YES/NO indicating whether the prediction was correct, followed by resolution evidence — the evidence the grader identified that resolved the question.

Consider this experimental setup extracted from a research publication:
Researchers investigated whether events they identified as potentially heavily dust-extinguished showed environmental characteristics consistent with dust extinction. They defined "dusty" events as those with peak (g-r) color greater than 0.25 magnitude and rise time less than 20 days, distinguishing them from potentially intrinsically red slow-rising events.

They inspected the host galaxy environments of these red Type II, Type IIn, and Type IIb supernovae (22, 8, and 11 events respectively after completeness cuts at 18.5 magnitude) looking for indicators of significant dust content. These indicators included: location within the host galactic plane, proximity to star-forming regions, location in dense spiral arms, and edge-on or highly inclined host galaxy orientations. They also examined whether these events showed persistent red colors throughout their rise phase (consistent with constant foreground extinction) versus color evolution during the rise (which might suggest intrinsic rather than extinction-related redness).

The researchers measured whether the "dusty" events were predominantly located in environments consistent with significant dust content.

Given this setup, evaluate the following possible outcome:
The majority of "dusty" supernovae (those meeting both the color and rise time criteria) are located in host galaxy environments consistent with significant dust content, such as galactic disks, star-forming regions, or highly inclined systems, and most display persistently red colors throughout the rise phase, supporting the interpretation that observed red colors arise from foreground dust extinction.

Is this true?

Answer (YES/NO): YES